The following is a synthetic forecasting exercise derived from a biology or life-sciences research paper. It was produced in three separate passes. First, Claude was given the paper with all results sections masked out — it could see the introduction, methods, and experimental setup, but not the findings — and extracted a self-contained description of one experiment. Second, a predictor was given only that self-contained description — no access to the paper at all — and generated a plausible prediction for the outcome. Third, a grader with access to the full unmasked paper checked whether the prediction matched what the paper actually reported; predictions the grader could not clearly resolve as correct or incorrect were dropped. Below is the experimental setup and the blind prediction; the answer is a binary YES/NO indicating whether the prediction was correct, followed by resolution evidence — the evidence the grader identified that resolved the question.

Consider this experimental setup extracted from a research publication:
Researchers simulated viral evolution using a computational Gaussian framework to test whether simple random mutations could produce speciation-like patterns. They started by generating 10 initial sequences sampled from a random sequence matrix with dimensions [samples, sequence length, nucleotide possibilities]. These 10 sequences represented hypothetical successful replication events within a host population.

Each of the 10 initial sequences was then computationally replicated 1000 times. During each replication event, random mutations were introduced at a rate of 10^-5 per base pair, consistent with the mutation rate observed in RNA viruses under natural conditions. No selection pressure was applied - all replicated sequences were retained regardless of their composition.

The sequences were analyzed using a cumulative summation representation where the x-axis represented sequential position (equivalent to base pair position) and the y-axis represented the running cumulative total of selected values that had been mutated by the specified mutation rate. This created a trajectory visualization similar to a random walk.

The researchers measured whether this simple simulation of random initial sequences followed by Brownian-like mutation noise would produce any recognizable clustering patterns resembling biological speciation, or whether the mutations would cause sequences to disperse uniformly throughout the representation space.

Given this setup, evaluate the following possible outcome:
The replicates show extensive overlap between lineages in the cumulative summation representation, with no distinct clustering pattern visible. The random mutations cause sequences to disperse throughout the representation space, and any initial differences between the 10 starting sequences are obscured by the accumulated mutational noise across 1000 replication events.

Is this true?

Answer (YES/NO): NO